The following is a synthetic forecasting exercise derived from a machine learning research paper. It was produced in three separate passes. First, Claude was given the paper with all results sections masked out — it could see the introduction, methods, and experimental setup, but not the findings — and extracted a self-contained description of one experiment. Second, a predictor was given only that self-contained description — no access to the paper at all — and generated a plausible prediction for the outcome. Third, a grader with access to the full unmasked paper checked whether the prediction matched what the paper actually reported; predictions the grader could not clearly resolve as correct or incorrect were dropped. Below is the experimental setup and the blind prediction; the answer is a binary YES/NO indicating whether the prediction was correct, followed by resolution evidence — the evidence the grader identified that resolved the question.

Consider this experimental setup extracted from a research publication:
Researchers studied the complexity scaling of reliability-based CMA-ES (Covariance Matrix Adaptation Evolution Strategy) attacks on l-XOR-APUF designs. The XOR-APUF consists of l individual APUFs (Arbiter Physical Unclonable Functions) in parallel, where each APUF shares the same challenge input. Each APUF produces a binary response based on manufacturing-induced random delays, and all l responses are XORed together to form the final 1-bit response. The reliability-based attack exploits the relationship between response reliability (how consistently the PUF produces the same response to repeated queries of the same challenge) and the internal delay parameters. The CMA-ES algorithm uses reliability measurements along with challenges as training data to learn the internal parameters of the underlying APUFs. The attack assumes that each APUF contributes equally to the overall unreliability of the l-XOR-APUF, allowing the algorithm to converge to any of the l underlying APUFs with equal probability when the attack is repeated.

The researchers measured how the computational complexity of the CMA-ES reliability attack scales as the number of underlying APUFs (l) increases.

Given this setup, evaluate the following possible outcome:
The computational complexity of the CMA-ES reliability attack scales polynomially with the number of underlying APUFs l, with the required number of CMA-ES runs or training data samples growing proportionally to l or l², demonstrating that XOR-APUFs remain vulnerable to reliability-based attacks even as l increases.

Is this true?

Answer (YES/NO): YES